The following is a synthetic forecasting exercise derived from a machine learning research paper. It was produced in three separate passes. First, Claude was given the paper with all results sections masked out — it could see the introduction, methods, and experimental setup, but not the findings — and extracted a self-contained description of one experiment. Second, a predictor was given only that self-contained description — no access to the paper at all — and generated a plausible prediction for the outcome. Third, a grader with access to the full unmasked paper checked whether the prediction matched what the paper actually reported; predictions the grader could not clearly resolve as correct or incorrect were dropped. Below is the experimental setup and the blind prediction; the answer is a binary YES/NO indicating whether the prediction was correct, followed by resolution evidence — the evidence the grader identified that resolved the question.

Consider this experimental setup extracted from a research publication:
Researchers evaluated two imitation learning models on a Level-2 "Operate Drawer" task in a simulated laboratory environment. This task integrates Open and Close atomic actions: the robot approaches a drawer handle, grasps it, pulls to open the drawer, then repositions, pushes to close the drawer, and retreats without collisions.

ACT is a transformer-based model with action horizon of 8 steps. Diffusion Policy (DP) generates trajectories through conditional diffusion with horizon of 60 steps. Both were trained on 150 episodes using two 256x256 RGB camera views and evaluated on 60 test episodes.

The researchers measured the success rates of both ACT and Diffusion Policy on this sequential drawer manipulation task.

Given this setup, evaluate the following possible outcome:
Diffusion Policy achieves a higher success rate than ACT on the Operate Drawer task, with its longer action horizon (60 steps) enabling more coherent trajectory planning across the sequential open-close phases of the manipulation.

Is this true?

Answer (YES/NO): NO